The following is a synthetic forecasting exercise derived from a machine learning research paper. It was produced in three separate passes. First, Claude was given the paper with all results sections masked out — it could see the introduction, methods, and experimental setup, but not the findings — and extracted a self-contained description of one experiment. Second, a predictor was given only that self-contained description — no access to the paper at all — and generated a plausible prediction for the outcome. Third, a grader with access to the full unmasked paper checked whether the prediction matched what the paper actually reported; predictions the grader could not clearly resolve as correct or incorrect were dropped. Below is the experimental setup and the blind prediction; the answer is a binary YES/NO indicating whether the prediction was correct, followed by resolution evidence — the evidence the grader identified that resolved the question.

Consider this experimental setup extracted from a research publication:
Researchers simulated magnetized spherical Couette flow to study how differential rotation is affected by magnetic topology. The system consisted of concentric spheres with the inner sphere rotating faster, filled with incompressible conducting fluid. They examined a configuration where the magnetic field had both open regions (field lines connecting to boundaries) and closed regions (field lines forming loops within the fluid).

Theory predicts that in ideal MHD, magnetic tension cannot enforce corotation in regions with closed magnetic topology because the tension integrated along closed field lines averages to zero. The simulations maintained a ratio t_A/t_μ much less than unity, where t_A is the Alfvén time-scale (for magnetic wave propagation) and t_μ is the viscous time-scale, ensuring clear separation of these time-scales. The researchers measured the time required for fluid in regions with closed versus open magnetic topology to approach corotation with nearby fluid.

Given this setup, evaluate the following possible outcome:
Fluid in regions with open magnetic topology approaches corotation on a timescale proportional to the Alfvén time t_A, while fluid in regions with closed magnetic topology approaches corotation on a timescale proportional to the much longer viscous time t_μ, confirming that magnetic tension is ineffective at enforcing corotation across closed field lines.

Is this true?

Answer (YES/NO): YES